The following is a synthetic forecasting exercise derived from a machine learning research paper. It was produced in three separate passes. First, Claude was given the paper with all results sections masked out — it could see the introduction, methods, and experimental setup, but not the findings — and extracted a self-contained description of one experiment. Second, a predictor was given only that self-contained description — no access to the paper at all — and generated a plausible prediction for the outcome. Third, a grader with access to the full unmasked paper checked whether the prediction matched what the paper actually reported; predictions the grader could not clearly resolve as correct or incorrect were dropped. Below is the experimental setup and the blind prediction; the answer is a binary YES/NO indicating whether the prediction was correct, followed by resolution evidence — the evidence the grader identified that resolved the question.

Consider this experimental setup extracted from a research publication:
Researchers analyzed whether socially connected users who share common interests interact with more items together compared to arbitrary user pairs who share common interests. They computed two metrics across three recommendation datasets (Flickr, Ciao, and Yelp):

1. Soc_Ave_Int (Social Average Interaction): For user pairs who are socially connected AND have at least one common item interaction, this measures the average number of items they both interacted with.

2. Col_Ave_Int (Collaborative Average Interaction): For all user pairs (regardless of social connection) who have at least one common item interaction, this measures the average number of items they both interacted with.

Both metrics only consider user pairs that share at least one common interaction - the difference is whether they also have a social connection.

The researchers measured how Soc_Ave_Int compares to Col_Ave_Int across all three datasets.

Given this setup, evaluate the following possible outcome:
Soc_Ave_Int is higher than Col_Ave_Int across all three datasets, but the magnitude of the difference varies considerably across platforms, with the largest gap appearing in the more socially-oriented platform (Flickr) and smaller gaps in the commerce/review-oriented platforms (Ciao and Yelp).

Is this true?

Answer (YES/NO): NO